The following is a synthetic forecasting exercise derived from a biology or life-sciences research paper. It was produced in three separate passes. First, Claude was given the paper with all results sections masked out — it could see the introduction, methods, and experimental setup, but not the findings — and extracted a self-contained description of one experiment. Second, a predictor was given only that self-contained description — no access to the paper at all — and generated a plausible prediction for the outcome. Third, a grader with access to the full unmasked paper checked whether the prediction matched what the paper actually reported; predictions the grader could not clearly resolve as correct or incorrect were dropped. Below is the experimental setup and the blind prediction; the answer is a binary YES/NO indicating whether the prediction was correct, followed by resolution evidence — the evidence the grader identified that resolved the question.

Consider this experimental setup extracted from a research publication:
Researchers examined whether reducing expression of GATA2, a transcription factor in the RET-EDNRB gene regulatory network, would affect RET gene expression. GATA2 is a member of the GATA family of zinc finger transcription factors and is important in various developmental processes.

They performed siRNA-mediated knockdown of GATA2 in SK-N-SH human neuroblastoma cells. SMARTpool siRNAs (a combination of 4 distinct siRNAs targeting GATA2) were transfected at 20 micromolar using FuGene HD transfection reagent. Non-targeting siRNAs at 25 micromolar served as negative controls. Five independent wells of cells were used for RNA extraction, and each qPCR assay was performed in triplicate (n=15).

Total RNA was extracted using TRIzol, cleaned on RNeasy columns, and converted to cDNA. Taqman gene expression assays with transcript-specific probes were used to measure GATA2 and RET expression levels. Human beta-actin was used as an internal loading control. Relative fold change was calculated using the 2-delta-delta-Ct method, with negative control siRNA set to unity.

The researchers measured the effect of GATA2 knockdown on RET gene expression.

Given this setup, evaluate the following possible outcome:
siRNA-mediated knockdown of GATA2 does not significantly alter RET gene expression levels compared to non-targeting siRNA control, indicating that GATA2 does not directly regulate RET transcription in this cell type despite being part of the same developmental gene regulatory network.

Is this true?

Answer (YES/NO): NO